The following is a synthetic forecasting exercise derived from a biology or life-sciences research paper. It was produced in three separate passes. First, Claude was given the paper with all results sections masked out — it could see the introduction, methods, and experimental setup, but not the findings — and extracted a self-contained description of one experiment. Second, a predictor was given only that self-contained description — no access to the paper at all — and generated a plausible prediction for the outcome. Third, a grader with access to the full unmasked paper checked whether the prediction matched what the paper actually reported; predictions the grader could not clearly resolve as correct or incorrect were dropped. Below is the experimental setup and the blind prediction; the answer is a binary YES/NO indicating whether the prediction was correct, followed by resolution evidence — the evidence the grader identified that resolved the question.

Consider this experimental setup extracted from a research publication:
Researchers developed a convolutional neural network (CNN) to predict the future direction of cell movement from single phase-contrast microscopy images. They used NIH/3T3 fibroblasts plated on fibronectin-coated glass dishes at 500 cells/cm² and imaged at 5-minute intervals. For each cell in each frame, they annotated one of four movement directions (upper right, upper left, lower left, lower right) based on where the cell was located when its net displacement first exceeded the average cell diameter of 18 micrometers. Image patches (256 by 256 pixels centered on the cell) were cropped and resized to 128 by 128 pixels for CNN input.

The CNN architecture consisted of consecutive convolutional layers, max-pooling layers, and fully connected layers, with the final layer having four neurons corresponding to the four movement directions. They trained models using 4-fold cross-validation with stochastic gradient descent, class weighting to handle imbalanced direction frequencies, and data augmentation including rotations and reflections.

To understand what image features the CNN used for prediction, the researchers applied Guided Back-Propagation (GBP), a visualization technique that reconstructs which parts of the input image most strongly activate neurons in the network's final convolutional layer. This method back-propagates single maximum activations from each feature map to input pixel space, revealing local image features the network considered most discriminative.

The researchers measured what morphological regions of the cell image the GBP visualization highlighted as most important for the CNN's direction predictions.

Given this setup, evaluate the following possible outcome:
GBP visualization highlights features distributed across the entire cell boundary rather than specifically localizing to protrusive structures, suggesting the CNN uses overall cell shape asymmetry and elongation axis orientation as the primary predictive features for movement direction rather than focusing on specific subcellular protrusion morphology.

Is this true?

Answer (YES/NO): NO